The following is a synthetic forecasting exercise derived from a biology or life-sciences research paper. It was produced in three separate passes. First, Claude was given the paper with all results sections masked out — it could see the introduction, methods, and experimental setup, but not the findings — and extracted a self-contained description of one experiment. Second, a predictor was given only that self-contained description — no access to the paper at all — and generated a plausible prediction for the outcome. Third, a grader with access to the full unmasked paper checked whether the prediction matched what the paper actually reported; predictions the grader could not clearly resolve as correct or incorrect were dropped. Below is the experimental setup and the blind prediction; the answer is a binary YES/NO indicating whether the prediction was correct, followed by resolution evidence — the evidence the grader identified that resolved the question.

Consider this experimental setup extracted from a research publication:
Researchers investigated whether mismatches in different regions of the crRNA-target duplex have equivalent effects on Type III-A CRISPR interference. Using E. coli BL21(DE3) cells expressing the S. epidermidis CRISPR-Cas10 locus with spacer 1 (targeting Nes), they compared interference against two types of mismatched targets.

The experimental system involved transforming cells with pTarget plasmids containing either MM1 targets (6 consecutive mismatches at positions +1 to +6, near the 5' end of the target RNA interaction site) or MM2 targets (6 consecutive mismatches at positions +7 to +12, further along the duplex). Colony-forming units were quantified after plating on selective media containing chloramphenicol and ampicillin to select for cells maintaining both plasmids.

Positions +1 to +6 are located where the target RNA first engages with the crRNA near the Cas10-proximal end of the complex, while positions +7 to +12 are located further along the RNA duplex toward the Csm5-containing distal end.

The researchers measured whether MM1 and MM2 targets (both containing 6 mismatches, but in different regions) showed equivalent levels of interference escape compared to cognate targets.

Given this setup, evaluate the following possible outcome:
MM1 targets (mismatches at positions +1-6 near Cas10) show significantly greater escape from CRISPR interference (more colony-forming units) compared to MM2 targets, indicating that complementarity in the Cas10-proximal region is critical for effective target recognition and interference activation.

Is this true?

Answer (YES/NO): NO